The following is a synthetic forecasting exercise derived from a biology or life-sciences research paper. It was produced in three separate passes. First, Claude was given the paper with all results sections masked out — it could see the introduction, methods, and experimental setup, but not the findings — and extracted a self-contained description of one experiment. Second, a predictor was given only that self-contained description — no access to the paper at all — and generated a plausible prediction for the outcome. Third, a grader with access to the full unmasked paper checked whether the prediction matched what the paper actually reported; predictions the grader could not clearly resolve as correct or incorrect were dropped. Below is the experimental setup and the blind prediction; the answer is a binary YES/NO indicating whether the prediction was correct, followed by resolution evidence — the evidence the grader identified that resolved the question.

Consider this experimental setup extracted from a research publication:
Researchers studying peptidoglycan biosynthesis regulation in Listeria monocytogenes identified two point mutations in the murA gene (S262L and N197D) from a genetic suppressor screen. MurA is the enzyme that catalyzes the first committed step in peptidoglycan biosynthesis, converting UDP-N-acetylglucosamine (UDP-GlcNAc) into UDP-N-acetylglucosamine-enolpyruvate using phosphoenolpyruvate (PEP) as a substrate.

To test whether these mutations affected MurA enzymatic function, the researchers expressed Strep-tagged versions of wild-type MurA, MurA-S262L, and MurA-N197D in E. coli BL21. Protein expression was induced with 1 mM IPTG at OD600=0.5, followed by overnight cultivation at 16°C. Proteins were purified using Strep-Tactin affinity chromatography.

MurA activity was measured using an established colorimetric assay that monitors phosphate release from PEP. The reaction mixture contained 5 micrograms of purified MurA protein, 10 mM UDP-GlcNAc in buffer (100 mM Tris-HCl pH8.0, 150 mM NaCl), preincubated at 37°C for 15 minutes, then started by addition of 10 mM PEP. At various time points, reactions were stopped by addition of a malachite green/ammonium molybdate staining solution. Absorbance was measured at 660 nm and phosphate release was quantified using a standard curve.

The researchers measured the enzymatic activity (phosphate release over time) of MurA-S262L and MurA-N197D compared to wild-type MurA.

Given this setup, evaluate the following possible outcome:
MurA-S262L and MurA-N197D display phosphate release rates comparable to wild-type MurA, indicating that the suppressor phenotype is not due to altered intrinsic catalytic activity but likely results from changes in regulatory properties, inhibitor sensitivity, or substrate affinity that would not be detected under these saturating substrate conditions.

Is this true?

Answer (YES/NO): NO